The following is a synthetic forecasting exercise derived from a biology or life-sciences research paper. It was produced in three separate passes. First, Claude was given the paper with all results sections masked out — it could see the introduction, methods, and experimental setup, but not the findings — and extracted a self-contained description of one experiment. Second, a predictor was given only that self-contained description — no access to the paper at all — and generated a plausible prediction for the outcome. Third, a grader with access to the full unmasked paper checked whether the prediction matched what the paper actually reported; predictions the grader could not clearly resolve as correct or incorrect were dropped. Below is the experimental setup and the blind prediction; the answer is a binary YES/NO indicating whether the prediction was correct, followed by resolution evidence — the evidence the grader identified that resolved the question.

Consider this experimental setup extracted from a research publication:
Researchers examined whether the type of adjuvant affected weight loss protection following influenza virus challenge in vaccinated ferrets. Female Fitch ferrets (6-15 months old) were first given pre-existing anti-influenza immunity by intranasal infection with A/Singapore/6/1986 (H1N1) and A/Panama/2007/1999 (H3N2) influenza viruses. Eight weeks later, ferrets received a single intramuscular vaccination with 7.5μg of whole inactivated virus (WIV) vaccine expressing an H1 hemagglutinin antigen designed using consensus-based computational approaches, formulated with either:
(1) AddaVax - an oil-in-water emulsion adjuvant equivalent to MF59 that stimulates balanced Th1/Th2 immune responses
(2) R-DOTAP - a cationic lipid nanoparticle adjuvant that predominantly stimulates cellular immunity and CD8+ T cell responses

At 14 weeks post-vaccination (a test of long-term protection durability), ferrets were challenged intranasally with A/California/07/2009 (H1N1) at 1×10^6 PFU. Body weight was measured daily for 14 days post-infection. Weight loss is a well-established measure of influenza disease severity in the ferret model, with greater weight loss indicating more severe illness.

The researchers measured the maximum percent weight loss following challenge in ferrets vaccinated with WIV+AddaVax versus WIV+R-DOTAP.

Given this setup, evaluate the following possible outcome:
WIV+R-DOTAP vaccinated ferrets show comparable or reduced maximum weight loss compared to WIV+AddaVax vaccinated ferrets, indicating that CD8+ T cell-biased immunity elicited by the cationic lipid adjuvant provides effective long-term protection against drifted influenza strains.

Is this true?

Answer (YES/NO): YES